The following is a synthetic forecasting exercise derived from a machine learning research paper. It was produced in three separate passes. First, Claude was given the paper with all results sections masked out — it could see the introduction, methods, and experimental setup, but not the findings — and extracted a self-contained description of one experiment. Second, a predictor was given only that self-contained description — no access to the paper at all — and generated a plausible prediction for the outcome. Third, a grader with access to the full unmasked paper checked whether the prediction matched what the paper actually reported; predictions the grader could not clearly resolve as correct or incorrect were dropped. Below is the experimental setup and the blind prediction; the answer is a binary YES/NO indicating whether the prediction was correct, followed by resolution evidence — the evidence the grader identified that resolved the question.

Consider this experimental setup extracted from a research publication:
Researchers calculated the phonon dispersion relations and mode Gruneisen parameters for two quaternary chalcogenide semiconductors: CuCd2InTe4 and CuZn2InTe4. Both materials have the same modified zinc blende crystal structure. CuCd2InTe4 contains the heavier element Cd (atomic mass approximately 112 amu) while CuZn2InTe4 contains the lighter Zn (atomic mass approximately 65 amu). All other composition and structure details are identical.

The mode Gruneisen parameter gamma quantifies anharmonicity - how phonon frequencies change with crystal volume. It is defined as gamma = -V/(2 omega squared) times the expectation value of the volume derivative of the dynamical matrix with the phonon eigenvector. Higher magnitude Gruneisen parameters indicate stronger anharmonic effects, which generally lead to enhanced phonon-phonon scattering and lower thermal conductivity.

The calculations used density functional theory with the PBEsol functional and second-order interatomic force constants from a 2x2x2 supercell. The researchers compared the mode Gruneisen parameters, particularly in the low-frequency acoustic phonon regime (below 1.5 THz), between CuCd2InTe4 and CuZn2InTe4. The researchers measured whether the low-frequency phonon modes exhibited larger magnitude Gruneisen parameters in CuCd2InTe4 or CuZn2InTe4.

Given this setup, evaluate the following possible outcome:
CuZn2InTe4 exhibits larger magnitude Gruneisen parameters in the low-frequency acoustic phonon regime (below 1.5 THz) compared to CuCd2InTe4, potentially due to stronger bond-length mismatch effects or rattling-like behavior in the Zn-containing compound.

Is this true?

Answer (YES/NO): NO